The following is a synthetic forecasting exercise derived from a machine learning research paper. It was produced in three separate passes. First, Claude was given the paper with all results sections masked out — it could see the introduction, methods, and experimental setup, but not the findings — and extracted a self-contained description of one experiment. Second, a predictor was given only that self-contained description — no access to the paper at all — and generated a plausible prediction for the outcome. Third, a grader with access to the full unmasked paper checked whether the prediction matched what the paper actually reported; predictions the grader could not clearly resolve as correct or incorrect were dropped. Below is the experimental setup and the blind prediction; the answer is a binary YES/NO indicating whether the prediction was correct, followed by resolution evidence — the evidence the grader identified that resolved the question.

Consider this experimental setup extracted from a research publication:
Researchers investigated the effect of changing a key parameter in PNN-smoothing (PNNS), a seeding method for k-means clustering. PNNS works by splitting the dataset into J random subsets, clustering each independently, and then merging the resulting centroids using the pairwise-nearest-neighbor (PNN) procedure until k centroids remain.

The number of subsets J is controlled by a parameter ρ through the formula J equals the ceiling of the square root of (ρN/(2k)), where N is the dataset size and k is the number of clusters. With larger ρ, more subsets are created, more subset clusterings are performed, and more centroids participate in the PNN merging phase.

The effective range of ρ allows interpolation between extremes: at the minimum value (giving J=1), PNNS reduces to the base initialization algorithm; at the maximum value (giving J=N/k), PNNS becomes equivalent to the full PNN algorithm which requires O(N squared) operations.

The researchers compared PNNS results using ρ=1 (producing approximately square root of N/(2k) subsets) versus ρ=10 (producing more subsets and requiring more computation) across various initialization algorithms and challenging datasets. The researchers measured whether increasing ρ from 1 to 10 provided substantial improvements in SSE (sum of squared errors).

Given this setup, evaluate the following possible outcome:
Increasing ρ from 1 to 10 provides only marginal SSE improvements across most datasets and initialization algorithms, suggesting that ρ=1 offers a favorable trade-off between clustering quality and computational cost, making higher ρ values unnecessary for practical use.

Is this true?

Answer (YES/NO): YES